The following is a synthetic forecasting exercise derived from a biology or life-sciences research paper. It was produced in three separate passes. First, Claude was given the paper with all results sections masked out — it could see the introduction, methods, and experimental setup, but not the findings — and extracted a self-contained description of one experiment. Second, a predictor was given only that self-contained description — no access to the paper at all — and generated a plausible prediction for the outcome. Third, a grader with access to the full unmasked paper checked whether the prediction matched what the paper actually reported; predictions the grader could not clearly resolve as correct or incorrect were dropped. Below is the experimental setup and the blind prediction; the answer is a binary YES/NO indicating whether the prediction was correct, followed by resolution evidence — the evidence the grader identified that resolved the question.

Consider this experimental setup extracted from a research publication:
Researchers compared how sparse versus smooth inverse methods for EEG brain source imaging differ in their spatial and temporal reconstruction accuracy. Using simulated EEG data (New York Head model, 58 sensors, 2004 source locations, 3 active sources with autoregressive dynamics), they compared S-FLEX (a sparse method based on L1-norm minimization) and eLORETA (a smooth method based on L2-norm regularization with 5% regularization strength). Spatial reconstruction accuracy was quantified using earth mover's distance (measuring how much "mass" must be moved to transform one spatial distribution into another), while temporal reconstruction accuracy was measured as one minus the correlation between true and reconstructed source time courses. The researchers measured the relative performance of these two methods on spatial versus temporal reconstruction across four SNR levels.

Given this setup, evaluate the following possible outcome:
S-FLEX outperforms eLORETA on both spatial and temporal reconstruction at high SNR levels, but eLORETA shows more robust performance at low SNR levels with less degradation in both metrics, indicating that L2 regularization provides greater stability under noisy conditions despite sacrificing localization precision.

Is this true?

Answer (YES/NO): NO